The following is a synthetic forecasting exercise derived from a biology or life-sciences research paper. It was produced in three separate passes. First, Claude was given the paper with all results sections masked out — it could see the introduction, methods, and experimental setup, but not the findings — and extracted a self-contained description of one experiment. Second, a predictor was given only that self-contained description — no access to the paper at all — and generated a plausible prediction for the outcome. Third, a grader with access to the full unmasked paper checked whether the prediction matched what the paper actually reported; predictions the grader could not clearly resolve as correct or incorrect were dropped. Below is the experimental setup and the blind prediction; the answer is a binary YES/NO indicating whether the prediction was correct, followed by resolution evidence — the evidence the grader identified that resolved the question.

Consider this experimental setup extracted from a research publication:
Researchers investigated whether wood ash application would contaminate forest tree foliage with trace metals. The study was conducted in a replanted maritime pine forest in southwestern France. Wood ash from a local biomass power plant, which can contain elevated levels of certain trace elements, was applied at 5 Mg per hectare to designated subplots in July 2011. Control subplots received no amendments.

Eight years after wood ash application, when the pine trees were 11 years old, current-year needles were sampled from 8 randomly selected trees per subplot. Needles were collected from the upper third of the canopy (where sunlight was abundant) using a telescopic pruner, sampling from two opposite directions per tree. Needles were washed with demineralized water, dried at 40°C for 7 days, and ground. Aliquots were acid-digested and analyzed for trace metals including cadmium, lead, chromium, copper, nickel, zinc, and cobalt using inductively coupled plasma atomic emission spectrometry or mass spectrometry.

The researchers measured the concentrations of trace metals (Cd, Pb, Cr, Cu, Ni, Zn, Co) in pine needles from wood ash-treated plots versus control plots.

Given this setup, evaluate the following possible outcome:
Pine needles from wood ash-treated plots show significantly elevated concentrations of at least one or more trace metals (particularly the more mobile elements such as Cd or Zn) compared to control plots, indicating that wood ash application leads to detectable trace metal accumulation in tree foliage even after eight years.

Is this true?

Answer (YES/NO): NO